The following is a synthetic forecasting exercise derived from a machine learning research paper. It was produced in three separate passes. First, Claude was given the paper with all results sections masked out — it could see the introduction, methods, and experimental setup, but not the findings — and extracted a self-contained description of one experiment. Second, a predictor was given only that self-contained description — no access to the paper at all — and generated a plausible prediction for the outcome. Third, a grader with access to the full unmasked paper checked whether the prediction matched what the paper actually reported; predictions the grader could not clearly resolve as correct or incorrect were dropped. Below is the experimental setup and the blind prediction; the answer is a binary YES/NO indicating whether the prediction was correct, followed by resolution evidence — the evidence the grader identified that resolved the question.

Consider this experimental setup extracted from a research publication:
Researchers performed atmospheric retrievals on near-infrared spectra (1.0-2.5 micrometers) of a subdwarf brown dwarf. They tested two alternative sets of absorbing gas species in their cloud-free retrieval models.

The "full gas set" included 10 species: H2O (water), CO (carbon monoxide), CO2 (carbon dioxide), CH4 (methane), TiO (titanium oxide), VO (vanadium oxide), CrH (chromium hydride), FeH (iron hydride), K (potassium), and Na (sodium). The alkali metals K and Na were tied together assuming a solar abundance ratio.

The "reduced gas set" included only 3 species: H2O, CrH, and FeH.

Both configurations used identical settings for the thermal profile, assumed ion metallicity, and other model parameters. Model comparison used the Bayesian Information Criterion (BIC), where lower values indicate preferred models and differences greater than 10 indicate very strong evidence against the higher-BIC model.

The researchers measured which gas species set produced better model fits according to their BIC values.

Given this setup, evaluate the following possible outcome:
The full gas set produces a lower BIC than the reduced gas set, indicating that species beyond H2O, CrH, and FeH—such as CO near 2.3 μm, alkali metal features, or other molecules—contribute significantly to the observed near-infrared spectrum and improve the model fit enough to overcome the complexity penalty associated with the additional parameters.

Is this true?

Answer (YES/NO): NO